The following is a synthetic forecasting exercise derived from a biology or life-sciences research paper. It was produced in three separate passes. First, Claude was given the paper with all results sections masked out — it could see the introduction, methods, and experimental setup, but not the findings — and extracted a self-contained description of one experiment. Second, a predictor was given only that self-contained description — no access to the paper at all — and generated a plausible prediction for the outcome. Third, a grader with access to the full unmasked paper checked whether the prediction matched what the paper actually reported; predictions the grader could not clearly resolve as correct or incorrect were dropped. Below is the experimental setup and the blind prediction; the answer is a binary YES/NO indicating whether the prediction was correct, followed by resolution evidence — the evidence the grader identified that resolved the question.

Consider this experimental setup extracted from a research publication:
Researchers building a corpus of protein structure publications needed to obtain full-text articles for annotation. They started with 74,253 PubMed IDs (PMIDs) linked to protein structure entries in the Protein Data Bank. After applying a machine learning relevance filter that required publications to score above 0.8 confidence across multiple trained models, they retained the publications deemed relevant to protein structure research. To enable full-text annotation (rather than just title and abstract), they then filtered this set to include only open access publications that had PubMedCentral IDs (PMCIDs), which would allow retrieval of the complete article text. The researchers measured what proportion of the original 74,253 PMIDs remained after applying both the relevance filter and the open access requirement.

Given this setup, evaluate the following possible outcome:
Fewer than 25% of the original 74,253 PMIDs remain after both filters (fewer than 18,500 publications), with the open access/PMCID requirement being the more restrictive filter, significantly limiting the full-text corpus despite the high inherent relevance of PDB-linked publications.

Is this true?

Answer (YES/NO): YES